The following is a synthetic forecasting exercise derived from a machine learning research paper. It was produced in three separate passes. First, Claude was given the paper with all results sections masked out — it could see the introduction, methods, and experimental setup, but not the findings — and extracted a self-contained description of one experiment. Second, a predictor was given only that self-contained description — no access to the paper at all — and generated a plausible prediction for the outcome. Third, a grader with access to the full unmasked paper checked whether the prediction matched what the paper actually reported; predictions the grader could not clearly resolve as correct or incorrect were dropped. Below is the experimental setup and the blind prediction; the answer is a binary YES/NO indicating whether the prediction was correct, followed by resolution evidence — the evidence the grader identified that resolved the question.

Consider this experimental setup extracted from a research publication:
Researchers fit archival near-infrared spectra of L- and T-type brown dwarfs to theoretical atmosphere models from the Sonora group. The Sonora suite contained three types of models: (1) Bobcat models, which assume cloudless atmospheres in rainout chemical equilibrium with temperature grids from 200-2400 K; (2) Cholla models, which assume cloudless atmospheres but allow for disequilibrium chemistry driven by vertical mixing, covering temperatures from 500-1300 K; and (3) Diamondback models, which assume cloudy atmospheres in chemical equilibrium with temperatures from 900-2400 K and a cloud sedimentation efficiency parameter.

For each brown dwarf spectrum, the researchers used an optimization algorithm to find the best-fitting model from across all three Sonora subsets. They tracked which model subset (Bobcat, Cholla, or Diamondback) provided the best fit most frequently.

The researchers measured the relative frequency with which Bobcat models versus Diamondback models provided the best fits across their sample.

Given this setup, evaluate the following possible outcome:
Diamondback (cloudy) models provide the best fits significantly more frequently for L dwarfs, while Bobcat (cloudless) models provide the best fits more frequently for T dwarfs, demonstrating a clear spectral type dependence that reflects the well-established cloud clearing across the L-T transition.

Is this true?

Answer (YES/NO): NO